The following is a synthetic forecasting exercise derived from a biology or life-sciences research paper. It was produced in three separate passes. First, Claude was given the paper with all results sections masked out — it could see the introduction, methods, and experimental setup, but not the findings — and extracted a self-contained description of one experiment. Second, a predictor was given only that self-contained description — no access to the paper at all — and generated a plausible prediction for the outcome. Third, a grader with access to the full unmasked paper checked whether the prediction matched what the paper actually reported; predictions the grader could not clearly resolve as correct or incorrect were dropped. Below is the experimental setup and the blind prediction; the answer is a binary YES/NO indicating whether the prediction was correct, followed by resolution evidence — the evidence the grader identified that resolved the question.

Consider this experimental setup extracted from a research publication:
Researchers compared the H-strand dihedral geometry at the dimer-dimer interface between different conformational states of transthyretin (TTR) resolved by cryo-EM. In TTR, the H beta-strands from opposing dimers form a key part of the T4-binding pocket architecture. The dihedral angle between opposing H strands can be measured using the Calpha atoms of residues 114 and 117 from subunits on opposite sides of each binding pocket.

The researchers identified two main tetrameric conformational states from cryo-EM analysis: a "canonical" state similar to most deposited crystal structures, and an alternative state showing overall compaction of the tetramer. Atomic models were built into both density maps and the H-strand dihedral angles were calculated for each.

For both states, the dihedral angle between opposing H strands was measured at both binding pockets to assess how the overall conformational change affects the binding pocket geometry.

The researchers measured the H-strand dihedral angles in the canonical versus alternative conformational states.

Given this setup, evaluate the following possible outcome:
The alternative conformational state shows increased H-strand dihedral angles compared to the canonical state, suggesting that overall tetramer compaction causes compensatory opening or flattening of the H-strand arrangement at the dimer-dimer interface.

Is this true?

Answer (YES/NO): YES